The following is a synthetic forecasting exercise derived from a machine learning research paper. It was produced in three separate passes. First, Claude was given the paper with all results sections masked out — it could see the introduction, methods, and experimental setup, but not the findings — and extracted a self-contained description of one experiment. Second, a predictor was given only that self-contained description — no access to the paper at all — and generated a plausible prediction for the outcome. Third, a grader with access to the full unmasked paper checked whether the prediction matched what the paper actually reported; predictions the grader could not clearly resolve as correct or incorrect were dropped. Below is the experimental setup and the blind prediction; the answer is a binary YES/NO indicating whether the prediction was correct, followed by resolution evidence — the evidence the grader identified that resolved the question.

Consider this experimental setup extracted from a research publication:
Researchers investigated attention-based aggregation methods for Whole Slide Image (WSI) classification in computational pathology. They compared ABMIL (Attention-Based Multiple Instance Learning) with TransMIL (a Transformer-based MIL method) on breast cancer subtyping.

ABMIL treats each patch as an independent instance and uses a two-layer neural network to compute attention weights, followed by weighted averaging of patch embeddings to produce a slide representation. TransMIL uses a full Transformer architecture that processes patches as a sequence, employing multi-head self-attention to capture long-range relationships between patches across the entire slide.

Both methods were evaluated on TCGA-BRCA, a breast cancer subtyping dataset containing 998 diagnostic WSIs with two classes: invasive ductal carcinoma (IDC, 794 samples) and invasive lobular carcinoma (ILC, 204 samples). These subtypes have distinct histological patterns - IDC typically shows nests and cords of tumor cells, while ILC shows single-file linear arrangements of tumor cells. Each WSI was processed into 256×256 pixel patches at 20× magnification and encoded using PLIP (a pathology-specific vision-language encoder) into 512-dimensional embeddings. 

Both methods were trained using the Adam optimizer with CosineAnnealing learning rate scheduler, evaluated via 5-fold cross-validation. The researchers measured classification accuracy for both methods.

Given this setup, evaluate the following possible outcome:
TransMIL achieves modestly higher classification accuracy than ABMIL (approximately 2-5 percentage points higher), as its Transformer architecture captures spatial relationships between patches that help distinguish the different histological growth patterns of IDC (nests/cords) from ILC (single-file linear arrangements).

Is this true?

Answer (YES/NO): NO